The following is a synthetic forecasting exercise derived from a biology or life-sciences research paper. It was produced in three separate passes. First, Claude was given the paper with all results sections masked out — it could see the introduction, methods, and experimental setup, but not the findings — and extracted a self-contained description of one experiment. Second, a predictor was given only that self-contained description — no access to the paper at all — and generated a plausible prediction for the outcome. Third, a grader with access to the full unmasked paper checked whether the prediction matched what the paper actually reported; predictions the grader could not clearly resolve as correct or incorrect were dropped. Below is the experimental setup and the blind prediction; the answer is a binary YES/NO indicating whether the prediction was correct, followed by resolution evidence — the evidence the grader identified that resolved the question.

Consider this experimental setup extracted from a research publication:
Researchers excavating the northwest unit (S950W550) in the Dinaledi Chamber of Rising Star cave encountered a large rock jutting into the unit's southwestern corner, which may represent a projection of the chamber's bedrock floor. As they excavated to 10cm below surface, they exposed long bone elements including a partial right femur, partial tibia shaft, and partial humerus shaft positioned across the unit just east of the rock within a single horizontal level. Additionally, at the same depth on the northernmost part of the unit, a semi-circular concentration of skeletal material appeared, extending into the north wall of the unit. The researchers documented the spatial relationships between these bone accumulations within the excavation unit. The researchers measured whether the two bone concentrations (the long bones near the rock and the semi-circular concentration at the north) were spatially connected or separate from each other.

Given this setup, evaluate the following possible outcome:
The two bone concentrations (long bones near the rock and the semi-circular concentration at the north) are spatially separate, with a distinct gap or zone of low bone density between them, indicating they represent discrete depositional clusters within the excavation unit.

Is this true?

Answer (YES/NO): YES